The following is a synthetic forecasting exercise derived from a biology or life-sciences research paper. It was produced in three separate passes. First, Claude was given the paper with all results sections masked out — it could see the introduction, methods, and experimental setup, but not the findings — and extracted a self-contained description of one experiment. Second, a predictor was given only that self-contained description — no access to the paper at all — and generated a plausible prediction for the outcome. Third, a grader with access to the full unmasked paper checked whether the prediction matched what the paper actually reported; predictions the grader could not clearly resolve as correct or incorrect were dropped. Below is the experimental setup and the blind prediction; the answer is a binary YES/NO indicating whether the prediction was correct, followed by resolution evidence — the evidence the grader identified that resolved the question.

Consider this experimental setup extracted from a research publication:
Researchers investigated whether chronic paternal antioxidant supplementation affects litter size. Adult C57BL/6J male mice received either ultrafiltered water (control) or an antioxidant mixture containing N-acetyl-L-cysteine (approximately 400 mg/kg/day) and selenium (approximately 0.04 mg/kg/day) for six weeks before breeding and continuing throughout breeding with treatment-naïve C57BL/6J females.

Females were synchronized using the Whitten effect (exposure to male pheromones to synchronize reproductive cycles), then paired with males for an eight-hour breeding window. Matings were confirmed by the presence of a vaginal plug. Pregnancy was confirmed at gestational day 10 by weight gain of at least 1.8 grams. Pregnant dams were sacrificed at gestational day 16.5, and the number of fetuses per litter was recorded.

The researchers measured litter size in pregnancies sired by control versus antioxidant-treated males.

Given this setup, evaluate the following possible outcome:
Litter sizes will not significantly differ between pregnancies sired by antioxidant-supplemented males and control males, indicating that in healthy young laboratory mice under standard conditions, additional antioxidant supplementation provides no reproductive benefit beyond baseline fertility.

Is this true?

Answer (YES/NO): YES